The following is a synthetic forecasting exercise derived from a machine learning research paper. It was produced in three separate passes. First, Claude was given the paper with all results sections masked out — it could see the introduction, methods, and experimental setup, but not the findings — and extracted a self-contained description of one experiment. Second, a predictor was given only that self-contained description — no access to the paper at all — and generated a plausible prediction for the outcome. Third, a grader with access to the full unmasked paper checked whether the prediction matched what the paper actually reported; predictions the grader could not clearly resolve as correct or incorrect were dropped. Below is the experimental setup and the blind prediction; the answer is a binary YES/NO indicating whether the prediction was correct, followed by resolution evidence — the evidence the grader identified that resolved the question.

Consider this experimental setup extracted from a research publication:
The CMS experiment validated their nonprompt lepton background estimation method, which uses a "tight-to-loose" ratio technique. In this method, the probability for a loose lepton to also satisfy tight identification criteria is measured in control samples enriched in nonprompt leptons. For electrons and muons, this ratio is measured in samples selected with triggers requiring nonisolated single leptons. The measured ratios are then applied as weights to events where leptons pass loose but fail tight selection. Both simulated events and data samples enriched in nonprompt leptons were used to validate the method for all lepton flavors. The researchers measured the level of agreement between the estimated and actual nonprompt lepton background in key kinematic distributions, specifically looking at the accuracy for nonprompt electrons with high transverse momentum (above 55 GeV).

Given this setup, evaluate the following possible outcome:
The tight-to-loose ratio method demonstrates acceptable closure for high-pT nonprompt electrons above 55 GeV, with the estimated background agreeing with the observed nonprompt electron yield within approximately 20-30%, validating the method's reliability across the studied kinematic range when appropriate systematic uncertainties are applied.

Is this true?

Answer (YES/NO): NO